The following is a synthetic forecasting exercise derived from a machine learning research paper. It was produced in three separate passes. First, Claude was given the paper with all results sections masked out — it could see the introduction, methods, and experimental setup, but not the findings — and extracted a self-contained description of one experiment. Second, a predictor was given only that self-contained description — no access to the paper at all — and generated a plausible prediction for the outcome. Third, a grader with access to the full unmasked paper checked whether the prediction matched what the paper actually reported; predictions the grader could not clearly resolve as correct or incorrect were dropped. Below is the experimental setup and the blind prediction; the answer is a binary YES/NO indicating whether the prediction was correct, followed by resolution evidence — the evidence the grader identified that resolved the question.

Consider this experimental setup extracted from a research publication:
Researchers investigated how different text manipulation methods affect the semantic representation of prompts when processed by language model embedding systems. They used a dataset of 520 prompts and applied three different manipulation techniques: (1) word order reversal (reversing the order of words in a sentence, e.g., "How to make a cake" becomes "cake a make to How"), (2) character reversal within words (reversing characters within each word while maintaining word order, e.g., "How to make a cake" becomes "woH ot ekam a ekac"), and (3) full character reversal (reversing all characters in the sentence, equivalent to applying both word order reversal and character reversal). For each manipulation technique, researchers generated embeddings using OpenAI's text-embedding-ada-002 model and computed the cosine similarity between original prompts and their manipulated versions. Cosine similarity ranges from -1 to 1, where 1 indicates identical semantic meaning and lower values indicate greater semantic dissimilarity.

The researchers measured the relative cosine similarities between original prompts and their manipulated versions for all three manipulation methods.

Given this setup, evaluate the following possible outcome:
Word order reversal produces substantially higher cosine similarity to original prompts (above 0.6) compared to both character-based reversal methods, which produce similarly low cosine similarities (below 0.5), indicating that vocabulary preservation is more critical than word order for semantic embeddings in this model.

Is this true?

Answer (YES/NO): NO